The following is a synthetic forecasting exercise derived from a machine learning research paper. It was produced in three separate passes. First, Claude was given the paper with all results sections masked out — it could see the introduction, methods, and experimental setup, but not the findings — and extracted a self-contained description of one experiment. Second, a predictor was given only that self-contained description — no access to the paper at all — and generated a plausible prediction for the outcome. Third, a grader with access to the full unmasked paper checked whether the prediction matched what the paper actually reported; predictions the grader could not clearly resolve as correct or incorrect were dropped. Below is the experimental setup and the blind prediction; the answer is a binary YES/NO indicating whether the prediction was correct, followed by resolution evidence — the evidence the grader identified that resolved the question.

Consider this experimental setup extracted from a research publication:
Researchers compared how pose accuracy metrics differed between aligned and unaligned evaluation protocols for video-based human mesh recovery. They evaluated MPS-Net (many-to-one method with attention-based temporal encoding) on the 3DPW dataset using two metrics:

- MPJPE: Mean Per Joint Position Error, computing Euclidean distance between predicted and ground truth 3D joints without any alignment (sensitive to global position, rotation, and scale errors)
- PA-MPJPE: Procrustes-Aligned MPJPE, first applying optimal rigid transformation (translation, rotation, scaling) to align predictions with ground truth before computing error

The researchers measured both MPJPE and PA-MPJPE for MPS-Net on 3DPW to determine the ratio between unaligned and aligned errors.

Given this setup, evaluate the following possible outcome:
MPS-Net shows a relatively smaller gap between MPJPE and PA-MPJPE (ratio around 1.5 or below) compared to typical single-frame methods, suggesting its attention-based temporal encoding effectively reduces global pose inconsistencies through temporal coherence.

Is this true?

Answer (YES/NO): NO